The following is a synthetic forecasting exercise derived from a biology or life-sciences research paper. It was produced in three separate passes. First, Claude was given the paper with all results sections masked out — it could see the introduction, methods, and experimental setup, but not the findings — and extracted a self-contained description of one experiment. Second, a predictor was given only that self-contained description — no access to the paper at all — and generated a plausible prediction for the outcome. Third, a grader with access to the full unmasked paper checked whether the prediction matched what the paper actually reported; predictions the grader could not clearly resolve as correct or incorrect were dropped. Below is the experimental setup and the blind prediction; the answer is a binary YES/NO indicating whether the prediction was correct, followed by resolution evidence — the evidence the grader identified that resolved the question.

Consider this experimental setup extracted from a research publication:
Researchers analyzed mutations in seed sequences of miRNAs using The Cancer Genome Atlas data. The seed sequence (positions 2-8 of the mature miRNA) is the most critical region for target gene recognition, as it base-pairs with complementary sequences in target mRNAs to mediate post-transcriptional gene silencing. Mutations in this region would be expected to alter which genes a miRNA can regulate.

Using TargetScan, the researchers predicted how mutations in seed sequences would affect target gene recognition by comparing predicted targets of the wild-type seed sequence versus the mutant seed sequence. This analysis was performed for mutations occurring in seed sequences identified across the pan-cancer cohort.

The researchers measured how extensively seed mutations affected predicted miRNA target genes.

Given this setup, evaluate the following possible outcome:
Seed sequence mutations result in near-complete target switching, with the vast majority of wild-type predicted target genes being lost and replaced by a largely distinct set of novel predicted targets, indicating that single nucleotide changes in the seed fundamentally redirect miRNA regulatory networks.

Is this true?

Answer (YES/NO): YES